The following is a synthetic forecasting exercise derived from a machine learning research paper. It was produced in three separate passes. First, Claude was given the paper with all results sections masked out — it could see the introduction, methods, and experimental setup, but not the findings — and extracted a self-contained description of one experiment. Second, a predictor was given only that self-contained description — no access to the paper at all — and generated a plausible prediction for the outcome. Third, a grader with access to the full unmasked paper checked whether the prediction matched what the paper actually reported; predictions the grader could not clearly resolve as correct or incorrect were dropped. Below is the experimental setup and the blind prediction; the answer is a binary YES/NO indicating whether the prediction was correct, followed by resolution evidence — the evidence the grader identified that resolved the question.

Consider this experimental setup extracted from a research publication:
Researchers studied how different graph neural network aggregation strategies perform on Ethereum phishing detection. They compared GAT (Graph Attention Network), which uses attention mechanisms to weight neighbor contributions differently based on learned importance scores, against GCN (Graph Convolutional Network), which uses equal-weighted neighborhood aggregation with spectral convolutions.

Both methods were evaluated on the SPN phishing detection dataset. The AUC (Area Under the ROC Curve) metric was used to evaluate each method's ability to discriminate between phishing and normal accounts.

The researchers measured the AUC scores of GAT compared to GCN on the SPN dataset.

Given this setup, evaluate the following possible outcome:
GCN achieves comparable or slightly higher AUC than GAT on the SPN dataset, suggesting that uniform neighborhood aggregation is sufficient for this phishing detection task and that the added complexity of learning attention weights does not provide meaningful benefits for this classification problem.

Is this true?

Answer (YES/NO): NO